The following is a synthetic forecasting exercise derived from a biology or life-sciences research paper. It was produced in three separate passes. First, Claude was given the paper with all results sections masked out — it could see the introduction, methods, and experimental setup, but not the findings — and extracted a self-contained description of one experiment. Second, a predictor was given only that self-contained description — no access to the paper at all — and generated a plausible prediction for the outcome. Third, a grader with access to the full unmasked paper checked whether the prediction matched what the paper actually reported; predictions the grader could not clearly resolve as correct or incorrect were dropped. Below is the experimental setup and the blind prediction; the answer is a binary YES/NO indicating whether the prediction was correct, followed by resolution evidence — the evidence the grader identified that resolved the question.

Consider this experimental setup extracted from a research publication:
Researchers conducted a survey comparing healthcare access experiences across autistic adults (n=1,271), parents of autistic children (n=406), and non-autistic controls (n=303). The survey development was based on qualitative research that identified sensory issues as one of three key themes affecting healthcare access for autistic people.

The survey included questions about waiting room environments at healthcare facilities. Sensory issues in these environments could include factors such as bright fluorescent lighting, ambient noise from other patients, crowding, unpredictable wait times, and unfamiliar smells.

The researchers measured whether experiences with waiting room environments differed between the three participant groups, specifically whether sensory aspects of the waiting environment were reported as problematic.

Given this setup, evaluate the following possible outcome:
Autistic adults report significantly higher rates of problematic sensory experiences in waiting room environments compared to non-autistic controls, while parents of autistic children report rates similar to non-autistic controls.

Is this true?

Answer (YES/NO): NO